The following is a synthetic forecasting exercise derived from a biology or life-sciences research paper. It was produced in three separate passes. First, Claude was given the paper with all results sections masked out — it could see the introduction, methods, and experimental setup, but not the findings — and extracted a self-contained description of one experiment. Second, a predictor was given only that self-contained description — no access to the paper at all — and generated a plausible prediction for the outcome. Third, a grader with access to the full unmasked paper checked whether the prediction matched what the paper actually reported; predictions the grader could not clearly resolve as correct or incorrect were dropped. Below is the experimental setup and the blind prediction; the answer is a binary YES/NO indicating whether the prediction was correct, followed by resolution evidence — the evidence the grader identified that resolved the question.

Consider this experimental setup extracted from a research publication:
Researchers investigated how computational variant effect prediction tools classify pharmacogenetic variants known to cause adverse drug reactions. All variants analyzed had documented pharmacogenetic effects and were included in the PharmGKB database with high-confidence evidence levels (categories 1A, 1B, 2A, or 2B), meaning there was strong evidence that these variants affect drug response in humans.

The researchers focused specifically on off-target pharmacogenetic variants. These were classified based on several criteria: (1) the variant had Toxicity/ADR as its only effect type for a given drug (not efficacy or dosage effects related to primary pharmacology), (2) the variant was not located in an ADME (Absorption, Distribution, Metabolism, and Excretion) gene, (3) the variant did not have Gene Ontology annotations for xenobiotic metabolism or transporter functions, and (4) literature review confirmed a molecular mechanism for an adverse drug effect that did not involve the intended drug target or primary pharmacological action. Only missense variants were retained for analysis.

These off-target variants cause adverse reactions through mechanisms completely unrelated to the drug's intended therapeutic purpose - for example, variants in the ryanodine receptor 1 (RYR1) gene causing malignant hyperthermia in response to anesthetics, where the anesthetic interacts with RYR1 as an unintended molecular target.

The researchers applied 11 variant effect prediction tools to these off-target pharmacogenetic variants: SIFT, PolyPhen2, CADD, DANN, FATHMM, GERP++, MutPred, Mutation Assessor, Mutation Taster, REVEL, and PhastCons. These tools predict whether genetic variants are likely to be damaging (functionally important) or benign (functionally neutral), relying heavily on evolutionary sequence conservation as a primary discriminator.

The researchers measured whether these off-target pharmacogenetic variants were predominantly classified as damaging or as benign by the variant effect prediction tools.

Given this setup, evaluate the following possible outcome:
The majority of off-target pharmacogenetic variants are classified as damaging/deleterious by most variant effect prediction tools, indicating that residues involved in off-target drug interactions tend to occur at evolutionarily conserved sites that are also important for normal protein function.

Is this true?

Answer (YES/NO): NO